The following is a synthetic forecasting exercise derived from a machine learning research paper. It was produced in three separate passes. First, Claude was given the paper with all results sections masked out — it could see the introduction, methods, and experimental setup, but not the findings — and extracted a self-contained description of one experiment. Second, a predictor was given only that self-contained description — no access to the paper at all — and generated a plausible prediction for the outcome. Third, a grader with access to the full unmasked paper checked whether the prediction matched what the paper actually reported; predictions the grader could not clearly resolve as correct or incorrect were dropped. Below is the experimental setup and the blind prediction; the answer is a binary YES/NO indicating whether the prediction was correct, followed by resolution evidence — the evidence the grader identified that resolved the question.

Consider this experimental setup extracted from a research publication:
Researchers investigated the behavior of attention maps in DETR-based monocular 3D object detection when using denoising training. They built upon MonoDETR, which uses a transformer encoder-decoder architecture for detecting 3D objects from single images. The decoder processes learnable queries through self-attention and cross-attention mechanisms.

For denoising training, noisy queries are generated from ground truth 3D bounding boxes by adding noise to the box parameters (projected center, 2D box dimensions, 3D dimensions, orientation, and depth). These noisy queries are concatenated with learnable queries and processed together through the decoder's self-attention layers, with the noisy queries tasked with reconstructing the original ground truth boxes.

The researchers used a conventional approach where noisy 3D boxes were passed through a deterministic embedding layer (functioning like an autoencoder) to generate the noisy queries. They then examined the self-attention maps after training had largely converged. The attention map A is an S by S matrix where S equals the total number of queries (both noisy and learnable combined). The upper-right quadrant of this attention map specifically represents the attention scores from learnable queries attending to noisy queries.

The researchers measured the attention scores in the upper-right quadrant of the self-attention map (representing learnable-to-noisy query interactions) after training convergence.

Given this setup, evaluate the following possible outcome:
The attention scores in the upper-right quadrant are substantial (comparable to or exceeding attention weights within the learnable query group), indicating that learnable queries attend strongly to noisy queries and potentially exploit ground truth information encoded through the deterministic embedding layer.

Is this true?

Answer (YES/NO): NO